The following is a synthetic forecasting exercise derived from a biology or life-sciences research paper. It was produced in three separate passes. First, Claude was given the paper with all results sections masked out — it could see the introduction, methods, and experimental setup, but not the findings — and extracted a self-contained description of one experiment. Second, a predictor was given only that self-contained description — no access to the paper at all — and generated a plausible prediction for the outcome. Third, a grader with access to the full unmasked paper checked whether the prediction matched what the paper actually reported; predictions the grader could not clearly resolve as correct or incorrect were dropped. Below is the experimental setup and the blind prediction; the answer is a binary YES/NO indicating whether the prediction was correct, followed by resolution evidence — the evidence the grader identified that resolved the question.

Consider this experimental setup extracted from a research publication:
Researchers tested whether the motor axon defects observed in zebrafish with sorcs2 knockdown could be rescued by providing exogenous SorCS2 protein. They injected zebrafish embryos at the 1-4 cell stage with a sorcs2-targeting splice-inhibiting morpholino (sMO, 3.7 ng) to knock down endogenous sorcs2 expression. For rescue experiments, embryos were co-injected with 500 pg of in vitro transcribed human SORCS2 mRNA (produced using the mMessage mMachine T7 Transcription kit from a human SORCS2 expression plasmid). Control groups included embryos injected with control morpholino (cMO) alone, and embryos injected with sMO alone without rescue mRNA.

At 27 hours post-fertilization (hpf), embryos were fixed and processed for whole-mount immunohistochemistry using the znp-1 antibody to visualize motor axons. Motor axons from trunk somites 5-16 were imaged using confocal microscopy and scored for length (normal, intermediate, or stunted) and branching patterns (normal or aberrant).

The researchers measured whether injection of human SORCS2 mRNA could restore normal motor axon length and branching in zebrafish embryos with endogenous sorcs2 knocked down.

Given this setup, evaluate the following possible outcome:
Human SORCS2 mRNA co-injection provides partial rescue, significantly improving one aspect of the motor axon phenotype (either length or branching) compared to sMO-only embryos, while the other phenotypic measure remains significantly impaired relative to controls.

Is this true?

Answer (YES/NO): NO